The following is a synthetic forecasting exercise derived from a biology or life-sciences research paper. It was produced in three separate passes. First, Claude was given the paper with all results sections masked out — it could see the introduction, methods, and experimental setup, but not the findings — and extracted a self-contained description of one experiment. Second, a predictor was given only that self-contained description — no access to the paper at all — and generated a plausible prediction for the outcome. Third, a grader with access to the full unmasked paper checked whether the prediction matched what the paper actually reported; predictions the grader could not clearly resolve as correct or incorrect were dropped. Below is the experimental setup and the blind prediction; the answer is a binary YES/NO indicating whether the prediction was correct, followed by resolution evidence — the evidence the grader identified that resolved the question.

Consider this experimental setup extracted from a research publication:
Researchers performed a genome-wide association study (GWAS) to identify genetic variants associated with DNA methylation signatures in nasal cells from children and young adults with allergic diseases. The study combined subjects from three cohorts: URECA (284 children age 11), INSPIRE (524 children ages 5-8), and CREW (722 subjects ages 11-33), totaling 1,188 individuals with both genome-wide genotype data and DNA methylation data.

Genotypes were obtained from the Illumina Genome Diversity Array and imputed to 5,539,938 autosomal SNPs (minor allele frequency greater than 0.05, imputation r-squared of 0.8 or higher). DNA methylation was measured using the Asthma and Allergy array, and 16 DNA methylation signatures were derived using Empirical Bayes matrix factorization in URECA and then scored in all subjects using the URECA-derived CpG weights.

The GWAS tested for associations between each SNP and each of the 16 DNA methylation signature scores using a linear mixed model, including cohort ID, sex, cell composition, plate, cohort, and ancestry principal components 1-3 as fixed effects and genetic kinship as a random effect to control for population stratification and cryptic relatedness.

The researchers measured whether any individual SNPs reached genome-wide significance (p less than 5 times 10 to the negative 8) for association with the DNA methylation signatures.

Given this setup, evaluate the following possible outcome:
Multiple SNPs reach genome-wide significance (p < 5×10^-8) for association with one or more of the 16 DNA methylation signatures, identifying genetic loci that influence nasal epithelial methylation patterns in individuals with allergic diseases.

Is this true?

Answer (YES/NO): NO